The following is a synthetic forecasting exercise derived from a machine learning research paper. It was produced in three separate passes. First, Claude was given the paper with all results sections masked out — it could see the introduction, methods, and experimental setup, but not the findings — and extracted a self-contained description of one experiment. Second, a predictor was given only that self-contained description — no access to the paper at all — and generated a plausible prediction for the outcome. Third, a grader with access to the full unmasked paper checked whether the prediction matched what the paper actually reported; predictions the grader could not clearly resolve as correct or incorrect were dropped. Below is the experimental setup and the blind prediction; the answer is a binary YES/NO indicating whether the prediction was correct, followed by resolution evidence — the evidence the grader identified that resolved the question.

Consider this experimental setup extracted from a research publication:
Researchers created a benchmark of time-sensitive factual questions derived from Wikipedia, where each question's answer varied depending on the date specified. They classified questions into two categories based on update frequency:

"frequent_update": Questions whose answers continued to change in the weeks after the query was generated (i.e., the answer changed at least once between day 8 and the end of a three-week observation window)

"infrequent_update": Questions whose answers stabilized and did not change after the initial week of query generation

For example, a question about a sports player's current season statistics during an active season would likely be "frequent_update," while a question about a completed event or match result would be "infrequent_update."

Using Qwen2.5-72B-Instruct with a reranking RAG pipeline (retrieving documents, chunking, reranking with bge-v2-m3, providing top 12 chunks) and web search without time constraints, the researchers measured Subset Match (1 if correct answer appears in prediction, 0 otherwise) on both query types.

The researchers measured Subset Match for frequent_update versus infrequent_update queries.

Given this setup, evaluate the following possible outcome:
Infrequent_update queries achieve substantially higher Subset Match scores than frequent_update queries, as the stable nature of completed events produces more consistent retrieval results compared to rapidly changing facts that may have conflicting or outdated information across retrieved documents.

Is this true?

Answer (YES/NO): YES